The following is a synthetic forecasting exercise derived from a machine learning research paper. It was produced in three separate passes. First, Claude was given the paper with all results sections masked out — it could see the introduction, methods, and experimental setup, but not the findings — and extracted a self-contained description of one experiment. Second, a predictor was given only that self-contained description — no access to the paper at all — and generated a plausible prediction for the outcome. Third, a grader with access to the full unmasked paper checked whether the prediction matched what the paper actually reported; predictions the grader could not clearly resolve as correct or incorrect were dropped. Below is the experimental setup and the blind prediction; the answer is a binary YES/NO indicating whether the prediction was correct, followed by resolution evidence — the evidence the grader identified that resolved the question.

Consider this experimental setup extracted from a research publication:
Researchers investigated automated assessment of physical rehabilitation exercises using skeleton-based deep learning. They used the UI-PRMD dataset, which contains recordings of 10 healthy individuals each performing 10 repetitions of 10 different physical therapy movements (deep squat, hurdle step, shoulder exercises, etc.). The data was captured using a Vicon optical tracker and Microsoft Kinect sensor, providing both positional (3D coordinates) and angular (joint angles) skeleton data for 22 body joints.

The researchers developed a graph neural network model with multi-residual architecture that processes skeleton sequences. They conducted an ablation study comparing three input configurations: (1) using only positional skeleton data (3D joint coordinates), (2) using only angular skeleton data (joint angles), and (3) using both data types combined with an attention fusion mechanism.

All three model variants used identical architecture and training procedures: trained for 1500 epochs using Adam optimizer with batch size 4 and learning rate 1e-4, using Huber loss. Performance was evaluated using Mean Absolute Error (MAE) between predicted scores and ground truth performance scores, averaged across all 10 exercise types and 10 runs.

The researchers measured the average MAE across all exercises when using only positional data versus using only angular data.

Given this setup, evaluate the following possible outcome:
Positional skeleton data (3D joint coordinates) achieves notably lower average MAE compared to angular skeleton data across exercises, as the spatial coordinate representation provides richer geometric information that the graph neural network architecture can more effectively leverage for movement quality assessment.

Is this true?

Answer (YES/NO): NO